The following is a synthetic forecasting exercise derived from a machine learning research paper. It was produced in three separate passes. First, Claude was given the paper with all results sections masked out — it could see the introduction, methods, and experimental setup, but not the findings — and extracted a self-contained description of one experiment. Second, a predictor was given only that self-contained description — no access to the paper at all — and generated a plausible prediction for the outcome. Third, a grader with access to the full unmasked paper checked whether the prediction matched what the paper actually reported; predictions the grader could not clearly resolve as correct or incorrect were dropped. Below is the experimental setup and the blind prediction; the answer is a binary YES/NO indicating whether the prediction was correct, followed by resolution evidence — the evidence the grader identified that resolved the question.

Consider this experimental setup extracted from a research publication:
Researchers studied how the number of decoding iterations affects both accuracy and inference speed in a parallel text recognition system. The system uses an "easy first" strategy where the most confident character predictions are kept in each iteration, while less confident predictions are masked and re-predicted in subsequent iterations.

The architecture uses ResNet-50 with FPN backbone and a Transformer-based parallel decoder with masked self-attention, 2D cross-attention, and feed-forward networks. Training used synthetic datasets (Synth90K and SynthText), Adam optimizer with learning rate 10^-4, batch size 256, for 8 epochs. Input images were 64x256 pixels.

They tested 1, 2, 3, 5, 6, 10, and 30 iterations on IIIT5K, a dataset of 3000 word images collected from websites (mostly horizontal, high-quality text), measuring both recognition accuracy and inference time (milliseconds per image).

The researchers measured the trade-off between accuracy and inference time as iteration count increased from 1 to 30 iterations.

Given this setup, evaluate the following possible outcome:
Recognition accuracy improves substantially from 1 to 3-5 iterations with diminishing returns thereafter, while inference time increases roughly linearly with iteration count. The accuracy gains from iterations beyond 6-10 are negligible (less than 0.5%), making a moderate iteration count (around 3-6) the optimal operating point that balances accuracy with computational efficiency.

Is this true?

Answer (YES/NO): NO